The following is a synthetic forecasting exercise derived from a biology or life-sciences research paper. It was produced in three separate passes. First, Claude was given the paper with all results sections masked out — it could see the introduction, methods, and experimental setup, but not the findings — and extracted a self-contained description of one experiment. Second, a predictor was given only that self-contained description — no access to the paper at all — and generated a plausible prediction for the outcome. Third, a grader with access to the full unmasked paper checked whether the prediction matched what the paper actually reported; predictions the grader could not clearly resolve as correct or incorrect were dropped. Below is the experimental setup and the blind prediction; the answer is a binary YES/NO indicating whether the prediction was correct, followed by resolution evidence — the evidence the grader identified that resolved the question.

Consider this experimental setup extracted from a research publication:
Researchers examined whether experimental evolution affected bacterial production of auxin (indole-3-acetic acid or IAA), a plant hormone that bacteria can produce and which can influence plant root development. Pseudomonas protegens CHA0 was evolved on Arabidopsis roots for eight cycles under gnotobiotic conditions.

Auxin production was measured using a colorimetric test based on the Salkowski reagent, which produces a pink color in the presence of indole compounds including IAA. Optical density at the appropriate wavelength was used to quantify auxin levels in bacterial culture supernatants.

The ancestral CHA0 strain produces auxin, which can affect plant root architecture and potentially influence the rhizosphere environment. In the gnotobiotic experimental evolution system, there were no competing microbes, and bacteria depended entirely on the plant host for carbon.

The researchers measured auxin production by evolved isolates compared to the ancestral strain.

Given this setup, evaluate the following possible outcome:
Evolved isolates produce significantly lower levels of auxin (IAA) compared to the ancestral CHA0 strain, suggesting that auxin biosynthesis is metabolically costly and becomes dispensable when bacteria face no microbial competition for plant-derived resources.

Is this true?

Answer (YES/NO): NO